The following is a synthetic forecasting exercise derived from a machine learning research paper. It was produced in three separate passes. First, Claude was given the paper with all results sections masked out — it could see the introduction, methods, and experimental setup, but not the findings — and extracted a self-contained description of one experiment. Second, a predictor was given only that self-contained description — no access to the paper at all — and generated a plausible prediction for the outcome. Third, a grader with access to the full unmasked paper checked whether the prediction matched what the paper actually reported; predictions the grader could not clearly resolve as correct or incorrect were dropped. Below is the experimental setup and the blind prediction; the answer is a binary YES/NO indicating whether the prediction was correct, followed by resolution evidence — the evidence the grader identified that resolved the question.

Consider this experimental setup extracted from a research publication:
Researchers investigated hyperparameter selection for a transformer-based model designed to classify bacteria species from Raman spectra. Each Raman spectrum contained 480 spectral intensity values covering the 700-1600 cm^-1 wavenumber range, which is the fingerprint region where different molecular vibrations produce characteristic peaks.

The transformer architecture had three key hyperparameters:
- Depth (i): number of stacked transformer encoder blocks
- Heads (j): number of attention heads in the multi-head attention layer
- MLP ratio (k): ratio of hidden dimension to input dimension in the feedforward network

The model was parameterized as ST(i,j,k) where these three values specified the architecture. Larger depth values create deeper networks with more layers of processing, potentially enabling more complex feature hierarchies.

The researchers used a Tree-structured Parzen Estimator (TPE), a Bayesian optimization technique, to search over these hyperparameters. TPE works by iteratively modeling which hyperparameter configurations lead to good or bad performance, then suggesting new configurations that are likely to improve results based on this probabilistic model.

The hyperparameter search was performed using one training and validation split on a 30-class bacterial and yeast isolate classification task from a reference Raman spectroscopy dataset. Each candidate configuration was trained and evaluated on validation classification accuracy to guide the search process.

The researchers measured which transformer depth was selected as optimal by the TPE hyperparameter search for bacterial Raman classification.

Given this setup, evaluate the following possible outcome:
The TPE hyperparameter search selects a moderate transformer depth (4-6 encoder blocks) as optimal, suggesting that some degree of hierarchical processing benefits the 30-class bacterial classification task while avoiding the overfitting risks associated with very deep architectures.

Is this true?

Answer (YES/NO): NO